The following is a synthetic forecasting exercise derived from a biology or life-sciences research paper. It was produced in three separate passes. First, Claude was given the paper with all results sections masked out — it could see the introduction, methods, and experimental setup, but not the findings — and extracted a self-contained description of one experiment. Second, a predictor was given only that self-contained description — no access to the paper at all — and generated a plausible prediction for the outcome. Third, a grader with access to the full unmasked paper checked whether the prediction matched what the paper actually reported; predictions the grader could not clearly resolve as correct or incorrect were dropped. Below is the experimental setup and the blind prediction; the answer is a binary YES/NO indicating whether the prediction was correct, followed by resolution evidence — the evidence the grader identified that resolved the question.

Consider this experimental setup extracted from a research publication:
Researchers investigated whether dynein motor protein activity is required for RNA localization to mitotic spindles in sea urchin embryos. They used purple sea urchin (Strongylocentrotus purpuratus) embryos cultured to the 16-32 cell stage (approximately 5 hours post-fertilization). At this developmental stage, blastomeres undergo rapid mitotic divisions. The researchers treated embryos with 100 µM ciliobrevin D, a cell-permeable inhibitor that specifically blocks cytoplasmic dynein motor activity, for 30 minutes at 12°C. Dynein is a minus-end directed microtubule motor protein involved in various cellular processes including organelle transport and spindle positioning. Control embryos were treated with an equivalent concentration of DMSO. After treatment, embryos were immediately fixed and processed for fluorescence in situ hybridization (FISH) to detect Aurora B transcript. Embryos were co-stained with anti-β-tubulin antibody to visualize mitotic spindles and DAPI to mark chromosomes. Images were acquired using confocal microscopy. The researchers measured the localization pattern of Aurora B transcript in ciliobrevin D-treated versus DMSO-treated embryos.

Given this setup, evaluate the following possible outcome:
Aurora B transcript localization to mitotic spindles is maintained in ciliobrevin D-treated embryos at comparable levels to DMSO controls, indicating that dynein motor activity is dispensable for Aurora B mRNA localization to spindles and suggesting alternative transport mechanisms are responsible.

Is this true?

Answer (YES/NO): NO